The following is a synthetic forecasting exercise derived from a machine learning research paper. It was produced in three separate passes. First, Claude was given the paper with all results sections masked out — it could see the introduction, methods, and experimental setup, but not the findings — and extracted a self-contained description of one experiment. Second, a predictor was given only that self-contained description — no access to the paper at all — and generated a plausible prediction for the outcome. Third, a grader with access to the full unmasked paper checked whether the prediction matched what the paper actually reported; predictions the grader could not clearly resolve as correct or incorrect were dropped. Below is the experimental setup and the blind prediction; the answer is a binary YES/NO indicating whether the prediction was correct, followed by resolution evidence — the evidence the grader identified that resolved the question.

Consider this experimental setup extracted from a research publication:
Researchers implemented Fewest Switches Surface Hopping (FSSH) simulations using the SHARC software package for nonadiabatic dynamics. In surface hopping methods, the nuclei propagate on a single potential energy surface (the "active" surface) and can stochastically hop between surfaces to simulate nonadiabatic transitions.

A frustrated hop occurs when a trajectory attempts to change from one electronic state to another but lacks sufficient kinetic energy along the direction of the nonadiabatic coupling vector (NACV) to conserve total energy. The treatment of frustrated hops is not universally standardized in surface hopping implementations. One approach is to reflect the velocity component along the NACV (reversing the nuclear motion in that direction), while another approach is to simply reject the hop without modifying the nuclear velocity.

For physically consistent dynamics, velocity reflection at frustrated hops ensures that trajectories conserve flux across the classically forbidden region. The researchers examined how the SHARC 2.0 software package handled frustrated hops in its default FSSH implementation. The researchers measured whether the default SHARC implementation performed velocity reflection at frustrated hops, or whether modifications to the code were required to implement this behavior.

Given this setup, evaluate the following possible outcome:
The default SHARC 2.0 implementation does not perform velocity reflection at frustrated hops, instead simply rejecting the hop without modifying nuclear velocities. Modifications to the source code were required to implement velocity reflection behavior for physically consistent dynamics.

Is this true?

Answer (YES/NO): YES